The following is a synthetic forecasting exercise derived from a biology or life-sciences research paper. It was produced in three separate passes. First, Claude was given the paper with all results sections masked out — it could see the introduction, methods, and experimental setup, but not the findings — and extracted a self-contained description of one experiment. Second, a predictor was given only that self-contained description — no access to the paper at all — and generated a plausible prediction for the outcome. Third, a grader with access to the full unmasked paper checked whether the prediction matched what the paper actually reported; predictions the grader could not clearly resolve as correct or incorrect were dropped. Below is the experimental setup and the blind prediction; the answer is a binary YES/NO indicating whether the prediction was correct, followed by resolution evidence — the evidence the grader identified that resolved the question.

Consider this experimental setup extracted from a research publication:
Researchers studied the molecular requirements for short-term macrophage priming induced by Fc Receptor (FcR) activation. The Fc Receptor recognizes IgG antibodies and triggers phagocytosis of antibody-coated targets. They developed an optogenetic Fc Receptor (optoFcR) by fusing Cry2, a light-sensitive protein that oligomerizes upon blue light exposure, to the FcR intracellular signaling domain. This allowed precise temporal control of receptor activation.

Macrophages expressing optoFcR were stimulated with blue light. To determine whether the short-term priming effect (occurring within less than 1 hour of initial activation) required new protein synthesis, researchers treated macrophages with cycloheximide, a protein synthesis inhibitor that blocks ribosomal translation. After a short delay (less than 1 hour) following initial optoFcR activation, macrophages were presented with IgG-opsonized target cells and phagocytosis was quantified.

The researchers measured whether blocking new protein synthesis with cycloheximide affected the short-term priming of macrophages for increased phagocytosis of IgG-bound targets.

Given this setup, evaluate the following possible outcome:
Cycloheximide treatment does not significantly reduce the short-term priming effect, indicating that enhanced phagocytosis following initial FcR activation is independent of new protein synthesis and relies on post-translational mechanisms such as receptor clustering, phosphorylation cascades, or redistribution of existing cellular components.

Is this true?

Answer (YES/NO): YES